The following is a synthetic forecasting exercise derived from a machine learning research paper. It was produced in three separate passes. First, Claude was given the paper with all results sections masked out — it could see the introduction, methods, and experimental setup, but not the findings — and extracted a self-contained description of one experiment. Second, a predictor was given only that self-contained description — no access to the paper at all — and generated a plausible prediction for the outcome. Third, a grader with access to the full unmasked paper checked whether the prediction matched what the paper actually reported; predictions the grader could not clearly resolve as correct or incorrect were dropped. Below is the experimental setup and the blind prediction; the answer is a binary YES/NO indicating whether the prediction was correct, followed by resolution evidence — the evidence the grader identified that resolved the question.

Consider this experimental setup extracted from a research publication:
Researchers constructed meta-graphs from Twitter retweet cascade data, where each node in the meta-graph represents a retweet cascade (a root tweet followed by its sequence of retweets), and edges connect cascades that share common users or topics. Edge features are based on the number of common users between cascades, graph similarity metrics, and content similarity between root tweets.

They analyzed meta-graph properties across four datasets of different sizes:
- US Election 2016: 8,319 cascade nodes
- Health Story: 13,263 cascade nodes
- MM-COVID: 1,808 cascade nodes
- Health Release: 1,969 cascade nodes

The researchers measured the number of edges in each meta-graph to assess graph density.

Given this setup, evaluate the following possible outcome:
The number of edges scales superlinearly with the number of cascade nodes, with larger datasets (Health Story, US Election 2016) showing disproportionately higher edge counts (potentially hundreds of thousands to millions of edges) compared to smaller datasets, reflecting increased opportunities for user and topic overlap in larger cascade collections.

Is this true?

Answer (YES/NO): NO